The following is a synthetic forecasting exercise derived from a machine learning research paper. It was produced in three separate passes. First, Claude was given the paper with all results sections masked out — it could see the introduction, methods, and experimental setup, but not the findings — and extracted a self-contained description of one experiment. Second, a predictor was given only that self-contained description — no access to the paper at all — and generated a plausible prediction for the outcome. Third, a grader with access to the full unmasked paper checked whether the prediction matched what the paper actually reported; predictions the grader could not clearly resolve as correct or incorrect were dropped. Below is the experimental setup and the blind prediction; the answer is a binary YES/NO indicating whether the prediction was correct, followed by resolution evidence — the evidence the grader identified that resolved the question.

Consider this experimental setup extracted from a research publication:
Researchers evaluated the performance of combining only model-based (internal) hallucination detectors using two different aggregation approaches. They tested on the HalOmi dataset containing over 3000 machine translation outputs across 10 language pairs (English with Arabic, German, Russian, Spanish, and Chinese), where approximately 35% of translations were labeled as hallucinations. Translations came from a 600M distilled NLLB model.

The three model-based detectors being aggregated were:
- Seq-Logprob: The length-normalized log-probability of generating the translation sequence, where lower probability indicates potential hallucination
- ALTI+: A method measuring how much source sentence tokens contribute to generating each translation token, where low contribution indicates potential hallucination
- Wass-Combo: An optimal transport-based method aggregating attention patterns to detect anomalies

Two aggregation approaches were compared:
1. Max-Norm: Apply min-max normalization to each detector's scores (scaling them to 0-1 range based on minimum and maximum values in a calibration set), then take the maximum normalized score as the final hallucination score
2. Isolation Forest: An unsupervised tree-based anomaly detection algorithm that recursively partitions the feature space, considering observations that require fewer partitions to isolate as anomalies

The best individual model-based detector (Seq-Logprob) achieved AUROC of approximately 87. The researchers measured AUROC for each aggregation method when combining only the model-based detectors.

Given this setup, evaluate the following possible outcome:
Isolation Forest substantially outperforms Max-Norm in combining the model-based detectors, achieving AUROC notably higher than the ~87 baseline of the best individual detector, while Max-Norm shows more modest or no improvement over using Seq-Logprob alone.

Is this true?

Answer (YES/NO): NO